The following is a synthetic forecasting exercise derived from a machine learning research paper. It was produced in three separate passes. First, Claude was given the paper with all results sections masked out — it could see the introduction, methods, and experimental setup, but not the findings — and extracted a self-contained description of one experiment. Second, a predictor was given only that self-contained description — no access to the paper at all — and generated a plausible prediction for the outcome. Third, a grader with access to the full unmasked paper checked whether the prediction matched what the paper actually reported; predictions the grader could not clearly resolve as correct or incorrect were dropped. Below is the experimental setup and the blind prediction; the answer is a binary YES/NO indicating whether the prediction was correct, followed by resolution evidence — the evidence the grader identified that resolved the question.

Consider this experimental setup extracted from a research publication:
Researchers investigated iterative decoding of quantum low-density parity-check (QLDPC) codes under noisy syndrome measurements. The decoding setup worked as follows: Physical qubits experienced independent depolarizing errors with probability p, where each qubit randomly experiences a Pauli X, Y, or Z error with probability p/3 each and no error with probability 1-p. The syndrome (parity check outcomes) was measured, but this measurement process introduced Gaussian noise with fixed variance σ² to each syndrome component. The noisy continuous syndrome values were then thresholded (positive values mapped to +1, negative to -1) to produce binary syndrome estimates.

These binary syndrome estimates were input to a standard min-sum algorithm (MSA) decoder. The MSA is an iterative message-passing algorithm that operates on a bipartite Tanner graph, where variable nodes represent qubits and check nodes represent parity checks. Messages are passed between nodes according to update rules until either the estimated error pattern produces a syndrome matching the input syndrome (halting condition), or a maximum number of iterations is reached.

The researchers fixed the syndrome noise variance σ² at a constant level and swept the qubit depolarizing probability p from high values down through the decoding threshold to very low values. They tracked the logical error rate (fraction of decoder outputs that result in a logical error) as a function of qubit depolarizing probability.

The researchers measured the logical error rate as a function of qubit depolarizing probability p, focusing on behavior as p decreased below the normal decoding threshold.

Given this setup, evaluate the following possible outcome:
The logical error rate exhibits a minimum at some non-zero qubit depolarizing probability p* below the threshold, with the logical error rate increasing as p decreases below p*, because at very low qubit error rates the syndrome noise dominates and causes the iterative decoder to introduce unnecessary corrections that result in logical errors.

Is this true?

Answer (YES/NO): YES